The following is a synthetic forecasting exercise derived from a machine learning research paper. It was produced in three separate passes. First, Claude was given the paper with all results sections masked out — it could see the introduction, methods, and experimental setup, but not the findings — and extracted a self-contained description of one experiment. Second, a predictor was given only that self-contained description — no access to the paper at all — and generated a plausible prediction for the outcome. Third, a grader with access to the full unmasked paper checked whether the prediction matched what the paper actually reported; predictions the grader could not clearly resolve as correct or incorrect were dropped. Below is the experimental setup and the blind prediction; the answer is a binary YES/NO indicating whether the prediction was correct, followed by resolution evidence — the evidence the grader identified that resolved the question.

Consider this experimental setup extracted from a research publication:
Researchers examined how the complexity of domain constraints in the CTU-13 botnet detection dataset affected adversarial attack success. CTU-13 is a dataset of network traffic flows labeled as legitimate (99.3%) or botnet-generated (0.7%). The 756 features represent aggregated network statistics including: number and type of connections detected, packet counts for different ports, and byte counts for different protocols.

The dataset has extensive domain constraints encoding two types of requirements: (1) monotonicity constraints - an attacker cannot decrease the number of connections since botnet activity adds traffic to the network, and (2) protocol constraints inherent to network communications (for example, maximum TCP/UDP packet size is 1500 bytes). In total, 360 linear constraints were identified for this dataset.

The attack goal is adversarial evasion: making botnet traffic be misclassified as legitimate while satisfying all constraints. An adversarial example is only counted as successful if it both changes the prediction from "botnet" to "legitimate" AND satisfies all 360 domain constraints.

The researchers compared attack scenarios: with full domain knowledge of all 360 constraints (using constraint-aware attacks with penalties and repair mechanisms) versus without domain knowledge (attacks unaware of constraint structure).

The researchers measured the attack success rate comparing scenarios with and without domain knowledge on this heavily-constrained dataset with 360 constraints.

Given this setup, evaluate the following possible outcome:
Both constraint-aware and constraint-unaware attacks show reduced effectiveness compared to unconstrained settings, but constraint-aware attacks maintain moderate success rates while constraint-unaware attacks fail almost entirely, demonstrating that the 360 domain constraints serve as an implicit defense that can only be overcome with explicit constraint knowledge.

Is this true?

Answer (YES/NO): NO